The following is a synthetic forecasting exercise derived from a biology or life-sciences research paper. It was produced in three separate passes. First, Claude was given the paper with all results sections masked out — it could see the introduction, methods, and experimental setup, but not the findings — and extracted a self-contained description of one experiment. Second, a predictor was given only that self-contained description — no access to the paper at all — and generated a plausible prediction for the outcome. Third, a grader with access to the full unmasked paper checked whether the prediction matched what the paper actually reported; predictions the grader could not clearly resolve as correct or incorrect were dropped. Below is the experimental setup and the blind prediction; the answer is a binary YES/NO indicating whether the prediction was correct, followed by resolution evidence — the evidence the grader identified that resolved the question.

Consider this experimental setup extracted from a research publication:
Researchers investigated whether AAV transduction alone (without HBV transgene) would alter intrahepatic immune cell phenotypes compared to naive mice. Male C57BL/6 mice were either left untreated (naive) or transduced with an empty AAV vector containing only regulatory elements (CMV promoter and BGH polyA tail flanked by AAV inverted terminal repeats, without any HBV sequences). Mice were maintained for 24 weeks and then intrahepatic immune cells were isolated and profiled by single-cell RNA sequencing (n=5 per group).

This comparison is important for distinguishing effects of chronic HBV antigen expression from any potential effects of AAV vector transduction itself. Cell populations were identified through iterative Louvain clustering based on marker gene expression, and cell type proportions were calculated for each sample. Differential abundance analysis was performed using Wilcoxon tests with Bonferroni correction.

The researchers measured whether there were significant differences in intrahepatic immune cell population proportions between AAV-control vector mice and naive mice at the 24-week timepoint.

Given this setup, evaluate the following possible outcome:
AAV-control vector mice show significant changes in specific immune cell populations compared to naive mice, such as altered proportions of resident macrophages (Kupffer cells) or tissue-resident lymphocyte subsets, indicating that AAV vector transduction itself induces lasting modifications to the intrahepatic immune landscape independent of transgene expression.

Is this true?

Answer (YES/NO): NO